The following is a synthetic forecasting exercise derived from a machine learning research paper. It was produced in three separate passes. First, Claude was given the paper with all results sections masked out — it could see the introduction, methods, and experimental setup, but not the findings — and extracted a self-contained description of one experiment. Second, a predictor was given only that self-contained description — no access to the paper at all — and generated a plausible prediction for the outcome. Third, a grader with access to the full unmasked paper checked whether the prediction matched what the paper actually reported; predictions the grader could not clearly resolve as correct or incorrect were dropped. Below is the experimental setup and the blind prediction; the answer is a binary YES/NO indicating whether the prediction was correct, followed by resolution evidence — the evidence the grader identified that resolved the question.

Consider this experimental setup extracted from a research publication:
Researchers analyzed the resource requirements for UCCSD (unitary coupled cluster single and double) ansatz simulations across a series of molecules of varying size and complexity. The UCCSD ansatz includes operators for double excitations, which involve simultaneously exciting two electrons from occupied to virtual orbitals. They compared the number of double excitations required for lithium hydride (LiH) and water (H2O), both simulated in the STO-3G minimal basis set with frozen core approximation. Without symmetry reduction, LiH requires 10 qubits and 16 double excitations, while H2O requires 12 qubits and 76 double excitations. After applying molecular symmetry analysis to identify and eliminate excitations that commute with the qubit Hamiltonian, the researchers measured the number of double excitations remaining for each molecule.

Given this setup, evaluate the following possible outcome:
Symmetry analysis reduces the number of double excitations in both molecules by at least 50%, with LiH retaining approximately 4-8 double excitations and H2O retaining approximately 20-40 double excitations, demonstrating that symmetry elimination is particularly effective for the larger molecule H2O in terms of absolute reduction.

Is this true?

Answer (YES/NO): YES